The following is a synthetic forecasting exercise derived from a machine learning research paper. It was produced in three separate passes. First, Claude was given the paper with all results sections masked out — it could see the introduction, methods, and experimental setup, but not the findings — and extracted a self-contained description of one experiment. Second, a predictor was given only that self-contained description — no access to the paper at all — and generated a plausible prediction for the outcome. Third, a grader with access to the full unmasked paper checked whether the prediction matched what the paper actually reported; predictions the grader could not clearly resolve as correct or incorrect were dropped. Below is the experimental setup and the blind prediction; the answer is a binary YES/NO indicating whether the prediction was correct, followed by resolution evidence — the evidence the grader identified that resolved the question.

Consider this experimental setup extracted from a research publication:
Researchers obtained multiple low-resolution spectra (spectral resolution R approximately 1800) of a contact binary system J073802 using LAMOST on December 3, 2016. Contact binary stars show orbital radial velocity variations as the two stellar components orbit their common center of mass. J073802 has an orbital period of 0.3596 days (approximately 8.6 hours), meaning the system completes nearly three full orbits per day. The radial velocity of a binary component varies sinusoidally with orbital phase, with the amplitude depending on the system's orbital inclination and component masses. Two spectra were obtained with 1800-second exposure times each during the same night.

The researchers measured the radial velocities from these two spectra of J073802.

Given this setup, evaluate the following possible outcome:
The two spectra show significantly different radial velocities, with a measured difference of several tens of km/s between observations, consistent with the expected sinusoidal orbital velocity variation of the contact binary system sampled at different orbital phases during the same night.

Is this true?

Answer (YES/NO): NO